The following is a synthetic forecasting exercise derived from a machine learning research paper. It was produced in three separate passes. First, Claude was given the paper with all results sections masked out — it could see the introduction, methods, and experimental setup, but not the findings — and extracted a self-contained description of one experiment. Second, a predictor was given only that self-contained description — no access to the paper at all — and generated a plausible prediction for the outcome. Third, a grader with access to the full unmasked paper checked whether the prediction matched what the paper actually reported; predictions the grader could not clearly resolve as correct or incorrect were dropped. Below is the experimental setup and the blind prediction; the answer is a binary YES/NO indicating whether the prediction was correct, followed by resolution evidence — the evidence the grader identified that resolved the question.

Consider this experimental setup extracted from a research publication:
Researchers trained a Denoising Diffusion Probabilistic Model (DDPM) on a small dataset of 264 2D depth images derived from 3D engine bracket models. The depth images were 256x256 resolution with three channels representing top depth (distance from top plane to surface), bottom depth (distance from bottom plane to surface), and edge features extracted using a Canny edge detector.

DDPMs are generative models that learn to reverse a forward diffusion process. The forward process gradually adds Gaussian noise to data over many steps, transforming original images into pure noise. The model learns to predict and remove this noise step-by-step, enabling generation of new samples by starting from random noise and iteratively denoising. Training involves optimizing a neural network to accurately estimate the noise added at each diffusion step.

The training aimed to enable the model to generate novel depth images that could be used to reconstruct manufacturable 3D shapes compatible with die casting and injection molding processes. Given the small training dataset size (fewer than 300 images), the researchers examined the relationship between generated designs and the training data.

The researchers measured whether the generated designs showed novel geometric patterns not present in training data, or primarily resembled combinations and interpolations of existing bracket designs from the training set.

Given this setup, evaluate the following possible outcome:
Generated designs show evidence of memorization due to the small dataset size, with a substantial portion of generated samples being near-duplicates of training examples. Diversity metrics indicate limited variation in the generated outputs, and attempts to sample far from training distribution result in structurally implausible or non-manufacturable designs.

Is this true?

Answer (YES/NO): NO